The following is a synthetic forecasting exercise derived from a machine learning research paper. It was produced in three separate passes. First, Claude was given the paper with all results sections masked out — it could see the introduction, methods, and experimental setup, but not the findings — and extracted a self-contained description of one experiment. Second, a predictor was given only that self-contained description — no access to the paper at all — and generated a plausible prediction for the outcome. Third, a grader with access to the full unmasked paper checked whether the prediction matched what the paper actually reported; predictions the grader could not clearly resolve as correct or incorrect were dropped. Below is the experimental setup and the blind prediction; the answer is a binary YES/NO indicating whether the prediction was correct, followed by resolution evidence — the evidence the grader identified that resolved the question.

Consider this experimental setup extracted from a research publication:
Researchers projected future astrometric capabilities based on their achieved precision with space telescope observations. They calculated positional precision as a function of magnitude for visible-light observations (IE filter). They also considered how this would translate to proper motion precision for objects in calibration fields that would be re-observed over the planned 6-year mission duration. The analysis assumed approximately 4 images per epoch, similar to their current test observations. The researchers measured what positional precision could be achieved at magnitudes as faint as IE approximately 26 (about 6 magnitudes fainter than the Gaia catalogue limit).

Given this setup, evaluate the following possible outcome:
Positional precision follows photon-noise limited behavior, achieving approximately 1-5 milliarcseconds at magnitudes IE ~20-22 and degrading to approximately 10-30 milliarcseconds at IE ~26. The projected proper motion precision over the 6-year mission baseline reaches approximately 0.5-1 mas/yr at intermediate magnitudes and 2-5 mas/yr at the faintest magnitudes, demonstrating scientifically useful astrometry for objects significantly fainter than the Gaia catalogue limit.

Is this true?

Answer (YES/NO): NO